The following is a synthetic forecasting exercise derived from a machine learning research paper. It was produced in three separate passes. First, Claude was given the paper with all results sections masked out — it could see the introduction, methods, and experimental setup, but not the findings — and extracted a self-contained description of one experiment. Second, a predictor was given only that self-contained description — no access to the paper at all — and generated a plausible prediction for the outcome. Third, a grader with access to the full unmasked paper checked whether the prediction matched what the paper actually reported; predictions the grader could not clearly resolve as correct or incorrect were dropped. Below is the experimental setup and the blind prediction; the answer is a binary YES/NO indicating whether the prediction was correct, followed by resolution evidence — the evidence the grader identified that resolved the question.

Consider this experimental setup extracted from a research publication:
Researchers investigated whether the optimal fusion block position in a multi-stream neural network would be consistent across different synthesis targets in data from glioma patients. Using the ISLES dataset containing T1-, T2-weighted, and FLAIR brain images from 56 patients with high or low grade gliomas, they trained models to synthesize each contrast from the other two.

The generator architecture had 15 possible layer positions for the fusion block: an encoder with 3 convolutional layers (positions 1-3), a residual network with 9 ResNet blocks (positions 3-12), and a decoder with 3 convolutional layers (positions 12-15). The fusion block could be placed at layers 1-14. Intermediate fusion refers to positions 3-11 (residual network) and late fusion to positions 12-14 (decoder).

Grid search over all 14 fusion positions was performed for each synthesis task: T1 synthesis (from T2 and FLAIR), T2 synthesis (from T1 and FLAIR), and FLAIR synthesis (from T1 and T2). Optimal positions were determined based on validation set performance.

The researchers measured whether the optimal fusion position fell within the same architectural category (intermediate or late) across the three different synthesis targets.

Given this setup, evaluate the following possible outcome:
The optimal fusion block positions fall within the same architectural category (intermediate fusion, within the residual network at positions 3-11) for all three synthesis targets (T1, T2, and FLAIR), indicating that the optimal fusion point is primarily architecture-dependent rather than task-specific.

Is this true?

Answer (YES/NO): NO